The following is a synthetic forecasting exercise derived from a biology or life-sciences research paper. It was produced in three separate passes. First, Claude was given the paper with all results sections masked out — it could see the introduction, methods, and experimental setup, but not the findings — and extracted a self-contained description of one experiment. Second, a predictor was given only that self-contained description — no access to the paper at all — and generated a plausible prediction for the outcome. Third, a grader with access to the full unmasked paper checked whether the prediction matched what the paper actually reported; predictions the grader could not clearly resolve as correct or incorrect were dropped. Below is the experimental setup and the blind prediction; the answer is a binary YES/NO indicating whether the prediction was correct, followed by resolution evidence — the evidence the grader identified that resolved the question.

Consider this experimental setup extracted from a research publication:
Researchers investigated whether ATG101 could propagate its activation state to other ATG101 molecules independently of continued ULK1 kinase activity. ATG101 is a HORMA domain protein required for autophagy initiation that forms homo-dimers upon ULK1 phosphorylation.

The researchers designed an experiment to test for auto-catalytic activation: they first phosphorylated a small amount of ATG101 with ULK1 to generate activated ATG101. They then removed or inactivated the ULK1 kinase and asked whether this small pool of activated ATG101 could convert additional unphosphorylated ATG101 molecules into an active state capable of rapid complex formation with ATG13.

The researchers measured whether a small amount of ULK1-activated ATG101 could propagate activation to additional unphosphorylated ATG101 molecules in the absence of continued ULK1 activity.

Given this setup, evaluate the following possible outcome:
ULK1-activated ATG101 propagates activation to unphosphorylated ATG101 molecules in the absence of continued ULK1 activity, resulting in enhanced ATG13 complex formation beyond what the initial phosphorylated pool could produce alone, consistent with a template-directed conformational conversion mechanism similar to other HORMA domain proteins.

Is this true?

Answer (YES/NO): YES